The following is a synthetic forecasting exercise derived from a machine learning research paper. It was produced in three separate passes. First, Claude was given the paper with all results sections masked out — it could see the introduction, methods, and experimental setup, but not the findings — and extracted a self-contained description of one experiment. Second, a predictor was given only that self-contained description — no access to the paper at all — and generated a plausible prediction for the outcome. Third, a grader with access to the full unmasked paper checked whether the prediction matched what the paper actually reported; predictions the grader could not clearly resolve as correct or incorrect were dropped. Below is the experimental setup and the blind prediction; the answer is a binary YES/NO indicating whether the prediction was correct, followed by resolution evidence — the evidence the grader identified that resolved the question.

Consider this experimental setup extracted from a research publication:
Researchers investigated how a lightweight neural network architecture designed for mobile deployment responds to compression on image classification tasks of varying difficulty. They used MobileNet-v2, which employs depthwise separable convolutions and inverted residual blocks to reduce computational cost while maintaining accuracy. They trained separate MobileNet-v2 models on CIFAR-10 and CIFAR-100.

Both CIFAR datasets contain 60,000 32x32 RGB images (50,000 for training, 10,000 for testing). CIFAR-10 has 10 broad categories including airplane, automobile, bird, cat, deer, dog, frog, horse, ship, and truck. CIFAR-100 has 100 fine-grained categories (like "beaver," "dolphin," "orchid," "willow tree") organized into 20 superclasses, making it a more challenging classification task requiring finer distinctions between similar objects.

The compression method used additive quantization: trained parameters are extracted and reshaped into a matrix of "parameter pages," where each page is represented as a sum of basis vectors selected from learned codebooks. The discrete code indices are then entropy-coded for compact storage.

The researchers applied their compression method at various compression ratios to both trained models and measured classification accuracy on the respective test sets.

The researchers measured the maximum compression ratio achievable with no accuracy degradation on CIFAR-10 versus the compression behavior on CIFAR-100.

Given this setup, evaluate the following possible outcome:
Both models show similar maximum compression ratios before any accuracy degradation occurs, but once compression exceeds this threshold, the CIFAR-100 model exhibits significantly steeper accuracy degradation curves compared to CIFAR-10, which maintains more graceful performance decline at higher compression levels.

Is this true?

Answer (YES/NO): NO